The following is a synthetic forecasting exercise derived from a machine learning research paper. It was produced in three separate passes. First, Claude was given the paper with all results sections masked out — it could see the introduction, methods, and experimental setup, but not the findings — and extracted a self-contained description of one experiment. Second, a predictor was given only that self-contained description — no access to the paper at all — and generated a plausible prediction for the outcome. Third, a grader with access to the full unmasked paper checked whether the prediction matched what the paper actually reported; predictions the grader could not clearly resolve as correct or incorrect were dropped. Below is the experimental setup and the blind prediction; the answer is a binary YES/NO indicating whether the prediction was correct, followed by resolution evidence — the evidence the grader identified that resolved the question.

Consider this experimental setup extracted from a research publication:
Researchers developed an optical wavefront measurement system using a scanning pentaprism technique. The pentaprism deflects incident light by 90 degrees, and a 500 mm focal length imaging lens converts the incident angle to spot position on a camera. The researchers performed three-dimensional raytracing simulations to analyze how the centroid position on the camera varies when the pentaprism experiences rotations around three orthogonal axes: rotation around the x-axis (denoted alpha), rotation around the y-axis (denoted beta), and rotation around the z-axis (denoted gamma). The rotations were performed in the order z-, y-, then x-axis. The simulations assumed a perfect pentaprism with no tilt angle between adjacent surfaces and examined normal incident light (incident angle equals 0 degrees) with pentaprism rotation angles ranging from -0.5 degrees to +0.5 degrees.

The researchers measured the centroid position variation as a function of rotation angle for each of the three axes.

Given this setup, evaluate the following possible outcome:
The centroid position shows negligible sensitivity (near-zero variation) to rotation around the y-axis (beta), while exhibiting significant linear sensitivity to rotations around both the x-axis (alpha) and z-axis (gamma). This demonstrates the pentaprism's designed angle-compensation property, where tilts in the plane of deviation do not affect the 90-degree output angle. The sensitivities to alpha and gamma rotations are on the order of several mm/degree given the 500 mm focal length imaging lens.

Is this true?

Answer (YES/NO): NO